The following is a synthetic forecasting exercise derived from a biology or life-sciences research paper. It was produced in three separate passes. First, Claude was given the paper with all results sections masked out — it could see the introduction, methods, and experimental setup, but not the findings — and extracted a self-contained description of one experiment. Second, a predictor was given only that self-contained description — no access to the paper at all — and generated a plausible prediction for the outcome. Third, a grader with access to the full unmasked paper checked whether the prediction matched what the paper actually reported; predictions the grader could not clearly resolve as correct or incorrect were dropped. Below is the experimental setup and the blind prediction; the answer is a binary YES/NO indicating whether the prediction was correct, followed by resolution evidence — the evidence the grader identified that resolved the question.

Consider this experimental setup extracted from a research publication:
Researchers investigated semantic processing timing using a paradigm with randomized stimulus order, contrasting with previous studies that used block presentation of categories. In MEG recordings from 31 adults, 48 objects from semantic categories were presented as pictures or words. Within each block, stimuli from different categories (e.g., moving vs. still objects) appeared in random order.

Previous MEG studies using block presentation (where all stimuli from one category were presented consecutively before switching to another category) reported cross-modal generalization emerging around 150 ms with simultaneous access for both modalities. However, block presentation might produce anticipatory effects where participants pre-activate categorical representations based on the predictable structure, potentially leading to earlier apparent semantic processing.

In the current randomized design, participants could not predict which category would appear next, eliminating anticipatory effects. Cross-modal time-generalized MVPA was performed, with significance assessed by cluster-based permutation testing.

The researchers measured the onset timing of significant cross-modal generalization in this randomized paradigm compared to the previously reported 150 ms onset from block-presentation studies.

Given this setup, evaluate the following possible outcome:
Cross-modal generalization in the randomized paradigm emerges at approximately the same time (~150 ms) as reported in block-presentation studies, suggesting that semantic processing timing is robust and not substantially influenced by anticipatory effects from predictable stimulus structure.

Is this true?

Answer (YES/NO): NO